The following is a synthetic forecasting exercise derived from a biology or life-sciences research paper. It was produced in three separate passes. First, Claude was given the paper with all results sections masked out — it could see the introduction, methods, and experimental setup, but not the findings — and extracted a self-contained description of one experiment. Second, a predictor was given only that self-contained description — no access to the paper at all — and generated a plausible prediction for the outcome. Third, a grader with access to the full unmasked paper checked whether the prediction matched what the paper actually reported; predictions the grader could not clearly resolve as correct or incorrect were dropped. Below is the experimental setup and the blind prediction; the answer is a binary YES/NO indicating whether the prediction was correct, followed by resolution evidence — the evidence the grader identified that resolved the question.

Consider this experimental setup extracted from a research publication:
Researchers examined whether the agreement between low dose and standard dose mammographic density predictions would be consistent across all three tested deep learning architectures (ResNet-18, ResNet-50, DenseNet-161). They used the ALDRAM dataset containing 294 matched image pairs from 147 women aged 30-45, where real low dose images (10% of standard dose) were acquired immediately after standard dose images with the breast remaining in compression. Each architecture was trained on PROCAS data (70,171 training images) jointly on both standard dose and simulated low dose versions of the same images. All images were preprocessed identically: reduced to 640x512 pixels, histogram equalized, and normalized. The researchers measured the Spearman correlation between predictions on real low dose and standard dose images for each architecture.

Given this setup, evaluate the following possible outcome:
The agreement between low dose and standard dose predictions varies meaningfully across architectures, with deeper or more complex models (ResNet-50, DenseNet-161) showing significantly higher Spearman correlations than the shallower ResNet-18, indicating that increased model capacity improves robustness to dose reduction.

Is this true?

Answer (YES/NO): NO